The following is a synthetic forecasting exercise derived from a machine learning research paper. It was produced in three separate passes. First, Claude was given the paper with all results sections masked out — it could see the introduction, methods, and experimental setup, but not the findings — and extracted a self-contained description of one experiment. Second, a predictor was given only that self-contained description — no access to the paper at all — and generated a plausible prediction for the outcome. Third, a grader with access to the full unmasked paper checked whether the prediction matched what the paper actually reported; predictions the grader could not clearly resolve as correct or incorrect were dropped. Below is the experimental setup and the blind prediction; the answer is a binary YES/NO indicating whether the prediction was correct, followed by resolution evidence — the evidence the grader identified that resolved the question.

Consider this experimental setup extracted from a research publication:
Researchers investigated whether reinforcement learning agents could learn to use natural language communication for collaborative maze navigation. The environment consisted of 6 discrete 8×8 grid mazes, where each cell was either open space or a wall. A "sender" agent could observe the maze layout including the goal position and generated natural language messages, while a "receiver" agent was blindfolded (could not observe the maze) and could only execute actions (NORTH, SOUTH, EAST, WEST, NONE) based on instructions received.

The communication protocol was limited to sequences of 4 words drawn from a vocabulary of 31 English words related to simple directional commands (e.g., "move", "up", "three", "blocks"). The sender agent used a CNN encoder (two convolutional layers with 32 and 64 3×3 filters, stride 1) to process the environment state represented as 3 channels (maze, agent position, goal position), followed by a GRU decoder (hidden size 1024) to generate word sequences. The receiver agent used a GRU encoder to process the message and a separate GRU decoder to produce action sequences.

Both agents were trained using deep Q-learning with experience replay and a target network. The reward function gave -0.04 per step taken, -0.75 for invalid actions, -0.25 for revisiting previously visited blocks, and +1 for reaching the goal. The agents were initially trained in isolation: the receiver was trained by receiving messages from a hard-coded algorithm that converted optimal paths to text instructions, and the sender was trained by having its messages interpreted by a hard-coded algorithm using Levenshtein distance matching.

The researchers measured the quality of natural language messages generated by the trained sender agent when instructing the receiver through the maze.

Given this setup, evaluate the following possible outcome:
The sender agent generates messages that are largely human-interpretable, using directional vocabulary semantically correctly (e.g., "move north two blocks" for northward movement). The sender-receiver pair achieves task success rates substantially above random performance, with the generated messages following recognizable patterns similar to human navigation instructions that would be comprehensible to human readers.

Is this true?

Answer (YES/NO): YES